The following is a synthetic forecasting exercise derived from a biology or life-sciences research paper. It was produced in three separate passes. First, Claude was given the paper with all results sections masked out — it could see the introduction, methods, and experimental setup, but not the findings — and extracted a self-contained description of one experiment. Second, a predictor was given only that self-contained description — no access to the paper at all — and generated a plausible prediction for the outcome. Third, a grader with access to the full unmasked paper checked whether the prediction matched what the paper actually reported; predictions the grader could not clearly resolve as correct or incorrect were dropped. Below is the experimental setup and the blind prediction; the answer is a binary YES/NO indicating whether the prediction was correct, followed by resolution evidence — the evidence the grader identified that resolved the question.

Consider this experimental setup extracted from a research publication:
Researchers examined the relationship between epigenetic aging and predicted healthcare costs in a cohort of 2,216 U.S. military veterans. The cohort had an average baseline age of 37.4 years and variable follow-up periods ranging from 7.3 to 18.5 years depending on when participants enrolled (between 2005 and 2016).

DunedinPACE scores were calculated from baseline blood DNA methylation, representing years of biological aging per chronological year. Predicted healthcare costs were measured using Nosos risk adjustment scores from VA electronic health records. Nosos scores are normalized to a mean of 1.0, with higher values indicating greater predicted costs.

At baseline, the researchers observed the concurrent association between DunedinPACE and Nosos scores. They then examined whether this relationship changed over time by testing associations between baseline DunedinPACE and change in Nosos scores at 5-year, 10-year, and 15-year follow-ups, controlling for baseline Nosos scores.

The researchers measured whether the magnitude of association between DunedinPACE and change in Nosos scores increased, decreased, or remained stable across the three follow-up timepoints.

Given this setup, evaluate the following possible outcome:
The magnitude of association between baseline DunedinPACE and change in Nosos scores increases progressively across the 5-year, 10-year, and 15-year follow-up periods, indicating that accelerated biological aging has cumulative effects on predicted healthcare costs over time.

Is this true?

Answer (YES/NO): NO